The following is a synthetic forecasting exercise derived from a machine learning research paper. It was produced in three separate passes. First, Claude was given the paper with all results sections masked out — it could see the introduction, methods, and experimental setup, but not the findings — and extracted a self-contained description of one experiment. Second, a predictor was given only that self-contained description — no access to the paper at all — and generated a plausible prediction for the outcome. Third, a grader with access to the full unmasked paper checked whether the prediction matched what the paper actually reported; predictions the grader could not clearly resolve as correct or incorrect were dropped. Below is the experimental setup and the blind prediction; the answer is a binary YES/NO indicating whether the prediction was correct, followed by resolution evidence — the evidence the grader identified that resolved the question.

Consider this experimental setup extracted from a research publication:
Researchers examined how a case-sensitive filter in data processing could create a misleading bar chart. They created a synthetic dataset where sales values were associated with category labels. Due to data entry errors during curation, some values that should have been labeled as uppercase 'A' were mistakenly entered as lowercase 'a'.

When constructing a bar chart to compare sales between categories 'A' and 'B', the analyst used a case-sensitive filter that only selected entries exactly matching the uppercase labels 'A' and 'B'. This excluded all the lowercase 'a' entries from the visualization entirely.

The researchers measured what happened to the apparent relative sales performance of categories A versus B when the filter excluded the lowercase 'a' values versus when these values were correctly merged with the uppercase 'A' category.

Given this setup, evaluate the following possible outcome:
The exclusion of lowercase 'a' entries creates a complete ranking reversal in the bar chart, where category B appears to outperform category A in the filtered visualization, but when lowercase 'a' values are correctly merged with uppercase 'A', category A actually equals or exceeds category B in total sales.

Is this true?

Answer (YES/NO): YES